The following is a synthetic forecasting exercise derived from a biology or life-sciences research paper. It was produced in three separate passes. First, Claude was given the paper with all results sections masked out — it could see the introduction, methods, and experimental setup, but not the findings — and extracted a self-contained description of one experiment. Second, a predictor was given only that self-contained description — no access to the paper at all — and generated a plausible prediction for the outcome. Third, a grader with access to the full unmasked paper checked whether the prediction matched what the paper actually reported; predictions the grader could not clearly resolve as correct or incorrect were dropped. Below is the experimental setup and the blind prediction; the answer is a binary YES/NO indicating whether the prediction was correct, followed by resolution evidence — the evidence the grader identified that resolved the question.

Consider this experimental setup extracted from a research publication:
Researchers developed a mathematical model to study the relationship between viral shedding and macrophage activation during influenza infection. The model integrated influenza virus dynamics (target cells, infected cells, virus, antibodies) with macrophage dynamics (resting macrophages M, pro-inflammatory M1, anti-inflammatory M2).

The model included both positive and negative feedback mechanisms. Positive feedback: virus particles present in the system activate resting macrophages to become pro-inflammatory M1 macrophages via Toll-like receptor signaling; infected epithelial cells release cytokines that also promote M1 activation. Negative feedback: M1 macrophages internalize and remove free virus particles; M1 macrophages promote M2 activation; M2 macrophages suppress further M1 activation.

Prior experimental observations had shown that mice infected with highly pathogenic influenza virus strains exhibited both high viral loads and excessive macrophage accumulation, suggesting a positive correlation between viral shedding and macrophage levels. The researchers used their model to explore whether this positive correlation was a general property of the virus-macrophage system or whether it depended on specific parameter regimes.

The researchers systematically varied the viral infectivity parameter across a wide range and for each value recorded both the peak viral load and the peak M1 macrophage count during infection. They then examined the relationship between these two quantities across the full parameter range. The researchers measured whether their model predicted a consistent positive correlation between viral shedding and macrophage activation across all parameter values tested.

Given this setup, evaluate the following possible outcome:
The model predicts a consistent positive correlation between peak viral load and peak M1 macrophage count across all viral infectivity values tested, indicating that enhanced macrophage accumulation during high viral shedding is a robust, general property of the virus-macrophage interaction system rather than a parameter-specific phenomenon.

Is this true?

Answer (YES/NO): NO